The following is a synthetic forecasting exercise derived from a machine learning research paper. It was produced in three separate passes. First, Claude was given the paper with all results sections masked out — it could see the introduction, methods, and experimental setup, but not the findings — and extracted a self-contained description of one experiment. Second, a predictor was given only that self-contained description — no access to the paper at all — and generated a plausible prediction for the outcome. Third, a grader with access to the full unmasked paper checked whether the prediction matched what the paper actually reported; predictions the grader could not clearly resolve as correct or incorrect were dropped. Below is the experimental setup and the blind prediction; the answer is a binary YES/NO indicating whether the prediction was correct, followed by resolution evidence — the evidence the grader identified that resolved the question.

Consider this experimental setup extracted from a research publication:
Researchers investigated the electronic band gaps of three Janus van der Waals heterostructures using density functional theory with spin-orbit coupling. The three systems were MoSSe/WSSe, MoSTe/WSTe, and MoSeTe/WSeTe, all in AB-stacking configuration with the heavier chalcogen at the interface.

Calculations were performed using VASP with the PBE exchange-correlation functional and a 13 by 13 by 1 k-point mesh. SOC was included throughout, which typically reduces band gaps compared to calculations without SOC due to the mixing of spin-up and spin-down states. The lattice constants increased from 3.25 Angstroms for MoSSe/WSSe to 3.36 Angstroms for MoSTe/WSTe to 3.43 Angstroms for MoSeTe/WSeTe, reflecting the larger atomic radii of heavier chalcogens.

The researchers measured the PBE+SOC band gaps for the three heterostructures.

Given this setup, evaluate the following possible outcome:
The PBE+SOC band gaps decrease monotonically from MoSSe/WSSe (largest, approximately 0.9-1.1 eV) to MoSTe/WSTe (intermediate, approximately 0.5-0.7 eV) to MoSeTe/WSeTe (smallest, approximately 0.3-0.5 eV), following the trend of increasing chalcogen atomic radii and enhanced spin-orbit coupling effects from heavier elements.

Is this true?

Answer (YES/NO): NO